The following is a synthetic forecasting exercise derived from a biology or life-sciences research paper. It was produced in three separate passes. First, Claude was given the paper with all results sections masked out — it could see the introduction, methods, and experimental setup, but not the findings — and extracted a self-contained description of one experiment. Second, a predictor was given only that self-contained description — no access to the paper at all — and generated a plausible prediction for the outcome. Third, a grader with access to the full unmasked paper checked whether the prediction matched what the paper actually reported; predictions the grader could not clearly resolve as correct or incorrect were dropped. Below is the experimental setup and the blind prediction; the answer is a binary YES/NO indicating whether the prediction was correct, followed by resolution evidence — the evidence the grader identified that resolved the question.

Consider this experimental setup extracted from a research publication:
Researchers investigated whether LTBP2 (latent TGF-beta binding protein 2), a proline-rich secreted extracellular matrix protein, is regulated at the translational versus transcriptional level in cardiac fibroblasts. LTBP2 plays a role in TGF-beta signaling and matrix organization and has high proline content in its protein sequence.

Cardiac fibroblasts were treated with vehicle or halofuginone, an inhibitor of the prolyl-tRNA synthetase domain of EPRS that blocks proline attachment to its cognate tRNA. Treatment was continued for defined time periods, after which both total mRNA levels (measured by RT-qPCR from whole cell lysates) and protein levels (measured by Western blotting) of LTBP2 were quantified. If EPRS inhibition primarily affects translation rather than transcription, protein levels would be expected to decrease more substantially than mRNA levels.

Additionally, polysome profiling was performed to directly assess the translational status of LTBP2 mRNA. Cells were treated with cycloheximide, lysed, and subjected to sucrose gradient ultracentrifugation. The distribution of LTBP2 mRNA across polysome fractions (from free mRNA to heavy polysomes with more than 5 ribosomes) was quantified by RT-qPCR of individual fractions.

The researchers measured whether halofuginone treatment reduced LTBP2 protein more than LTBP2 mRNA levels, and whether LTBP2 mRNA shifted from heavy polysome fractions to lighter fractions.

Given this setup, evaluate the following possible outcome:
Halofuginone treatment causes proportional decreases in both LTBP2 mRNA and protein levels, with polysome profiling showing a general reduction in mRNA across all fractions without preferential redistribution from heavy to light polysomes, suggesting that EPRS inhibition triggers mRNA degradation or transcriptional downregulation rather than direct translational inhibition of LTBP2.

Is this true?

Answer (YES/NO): NO